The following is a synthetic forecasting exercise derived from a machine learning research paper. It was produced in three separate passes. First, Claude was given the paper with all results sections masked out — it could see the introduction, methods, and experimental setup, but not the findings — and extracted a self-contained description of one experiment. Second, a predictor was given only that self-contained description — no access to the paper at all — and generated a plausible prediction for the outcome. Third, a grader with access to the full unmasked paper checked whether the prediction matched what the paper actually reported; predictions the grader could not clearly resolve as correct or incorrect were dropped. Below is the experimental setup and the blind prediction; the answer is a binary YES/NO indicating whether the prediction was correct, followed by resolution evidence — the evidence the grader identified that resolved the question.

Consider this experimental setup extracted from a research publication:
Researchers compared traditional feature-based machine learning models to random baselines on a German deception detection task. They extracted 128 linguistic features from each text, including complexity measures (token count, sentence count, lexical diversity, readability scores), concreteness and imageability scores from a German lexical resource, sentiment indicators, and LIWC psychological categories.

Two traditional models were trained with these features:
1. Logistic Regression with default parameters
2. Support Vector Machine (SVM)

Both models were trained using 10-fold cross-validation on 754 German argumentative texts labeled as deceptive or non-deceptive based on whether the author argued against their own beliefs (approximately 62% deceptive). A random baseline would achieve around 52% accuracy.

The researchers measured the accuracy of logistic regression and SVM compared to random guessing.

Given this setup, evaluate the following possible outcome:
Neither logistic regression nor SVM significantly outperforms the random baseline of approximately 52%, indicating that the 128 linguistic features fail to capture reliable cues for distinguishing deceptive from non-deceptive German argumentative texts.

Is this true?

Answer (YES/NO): NO